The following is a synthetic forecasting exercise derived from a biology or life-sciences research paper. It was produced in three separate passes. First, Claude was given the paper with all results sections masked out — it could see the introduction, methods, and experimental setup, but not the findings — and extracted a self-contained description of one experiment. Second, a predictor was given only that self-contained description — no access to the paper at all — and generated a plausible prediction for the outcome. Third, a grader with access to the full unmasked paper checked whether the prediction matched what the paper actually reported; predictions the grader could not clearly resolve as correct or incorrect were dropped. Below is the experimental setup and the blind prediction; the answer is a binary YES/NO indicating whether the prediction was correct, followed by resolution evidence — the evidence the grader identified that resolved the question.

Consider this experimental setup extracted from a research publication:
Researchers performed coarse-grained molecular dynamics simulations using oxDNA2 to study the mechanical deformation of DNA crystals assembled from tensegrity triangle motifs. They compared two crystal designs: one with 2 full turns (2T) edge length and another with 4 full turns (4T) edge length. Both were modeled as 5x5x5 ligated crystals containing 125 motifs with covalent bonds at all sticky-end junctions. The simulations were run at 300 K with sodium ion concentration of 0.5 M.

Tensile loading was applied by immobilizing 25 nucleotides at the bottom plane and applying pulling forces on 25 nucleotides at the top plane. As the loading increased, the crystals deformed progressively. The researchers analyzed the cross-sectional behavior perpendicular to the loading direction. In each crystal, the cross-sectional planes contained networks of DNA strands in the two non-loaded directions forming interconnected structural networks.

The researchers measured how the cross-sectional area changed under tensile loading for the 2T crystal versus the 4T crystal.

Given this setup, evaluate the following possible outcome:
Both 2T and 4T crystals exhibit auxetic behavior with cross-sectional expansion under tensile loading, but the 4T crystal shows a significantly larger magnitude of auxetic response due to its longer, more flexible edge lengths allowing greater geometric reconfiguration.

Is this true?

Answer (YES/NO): NO